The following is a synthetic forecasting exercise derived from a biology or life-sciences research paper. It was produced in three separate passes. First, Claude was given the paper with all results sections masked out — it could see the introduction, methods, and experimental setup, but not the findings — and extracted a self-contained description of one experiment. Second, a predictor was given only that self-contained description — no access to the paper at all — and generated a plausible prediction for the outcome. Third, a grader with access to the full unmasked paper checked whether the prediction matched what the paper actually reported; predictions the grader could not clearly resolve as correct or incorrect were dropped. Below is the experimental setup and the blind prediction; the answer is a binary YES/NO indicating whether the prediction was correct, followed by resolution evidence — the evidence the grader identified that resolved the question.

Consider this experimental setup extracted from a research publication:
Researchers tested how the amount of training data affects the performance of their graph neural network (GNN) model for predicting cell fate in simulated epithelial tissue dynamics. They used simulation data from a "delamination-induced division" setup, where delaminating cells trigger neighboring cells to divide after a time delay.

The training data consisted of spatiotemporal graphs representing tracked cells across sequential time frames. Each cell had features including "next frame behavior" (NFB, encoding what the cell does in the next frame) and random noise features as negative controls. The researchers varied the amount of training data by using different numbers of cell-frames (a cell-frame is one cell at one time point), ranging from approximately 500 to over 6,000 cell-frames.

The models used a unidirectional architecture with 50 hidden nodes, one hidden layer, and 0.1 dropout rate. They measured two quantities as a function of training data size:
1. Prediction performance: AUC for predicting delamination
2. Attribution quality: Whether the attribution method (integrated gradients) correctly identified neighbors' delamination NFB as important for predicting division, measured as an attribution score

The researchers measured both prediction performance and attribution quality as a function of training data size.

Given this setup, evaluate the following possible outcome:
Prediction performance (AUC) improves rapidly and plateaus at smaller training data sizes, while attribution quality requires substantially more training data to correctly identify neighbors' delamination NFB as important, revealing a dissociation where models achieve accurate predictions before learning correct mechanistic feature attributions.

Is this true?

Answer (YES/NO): NO